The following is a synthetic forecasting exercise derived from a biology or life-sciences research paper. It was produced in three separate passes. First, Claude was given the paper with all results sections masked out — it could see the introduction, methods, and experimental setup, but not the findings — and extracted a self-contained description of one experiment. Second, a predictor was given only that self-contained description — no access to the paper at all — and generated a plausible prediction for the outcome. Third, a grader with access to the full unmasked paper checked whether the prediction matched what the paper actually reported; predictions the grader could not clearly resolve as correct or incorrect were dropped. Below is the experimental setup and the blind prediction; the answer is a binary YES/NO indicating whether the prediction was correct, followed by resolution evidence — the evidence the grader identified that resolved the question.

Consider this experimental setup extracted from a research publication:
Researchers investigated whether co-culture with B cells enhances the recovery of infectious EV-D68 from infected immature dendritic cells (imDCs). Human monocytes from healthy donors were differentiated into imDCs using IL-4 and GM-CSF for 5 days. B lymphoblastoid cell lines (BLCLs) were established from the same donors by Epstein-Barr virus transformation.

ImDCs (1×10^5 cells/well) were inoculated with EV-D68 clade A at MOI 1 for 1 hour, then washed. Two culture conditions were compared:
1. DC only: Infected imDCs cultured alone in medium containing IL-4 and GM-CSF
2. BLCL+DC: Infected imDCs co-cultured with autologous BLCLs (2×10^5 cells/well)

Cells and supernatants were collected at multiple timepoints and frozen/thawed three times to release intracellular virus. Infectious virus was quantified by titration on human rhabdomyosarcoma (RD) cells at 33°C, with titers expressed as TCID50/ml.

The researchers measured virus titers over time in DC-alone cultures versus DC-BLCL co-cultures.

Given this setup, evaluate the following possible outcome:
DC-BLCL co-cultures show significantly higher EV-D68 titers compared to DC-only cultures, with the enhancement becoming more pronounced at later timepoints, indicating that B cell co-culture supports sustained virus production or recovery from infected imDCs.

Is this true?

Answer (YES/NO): NO